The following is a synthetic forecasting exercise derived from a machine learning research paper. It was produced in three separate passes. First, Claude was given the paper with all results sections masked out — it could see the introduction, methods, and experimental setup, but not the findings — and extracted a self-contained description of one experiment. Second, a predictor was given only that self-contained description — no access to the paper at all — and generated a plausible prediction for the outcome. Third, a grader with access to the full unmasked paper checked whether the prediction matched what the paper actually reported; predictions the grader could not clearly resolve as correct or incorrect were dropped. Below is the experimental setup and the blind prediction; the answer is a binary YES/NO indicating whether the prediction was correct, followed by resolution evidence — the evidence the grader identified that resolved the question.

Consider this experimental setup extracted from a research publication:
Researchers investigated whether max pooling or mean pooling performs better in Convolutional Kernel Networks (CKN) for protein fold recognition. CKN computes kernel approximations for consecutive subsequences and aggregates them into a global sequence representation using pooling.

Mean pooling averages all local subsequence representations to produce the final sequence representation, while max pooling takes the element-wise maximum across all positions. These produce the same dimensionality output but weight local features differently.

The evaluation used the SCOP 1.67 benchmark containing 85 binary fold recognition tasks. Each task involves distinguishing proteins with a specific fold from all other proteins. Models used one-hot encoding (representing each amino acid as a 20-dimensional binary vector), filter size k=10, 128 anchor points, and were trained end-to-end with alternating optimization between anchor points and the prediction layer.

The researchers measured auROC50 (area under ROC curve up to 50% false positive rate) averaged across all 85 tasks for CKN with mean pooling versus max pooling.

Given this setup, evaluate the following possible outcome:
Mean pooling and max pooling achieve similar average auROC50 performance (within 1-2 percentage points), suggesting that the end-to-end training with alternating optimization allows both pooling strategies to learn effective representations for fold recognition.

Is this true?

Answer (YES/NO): NO